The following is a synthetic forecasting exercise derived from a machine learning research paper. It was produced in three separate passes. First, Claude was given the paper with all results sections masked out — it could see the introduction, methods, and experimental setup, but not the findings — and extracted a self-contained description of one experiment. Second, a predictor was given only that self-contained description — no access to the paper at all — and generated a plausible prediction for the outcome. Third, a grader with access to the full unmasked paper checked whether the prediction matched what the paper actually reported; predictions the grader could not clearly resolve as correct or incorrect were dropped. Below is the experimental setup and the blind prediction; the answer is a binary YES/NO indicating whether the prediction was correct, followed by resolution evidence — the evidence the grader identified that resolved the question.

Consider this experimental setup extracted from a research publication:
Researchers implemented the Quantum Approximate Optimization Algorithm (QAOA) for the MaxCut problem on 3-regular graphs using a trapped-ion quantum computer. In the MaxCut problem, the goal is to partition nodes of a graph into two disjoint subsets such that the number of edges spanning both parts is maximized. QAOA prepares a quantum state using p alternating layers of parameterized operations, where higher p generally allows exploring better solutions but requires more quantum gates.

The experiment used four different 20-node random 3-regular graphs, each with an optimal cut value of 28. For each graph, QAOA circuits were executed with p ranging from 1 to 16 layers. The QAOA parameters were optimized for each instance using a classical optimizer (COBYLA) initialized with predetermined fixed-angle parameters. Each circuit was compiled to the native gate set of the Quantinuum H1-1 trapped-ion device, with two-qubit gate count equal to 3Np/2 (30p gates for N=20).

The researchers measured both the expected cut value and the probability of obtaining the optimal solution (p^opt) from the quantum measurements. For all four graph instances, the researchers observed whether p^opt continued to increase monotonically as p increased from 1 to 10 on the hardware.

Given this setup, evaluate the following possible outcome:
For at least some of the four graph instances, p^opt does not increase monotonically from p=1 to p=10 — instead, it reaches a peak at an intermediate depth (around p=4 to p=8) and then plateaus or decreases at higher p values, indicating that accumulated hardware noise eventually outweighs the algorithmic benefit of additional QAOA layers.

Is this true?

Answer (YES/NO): NO